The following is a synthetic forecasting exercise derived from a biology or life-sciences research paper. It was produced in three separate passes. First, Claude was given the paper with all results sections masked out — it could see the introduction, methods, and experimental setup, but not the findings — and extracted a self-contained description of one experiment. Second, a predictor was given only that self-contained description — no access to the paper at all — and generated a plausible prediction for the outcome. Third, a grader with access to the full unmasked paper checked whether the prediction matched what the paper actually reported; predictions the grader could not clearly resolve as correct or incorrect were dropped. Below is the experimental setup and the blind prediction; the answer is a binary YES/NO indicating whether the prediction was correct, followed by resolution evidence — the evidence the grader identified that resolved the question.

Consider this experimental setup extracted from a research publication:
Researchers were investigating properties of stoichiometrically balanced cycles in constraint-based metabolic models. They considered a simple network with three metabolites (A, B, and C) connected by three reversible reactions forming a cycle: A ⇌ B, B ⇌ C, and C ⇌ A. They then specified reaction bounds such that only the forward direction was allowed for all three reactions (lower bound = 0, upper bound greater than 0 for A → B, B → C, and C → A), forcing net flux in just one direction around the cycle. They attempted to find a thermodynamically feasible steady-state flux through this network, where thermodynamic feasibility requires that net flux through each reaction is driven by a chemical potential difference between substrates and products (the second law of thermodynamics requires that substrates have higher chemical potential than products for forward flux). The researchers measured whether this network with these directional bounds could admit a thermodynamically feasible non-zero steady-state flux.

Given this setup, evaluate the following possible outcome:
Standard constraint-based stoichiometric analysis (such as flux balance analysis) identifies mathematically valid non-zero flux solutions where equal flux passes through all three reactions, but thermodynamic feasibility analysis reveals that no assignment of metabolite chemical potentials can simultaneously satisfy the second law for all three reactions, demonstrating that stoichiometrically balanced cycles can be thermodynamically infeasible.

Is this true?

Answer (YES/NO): YES